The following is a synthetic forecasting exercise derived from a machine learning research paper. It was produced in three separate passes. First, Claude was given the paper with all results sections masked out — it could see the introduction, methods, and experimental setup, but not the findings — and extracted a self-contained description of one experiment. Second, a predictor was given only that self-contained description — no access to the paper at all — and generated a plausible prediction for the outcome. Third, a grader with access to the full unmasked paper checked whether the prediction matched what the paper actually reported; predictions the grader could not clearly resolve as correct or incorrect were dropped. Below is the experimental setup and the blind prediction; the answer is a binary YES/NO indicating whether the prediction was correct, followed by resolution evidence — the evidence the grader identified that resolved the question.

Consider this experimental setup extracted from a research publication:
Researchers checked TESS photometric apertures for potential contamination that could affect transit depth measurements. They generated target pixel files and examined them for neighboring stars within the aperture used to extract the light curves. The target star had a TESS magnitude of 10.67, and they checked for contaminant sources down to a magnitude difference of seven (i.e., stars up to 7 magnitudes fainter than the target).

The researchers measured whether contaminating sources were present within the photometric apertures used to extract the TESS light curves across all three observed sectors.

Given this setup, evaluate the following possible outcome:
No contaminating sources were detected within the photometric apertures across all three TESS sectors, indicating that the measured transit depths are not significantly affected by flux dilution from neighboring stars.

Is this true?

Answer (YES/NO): YES